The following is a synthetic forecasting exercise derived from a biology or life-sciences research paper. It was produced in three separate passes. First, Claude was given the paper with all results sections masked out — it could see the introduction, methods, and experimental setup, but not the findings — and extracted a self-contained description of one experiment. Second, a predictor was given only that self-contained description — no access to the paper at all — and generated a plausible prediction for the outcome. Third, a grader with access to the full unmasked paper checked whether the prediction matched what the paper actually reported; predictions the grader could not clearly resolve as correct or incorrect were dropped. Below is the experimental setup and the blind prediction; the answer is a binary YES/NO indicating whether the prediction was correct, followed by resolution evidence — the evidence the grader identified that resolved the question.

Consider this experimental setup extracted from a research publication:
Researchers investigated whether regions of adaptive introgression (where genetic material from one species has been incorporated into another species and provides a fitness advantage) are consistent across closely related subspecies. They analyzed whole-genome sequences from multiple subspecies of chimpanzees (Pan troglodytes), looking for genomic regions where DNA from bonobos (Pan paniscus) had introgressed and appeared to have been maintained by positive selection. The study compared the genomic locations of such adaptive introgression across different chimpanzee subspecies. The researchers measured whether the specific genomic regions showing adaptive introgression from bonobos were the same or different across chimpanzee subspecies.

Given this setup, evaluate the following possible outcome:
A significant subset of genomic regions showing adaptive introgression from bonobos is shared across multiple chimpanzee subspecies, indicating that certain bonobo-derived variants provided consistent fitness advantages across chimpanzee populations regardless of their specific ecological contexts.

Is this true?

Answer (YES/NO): NO